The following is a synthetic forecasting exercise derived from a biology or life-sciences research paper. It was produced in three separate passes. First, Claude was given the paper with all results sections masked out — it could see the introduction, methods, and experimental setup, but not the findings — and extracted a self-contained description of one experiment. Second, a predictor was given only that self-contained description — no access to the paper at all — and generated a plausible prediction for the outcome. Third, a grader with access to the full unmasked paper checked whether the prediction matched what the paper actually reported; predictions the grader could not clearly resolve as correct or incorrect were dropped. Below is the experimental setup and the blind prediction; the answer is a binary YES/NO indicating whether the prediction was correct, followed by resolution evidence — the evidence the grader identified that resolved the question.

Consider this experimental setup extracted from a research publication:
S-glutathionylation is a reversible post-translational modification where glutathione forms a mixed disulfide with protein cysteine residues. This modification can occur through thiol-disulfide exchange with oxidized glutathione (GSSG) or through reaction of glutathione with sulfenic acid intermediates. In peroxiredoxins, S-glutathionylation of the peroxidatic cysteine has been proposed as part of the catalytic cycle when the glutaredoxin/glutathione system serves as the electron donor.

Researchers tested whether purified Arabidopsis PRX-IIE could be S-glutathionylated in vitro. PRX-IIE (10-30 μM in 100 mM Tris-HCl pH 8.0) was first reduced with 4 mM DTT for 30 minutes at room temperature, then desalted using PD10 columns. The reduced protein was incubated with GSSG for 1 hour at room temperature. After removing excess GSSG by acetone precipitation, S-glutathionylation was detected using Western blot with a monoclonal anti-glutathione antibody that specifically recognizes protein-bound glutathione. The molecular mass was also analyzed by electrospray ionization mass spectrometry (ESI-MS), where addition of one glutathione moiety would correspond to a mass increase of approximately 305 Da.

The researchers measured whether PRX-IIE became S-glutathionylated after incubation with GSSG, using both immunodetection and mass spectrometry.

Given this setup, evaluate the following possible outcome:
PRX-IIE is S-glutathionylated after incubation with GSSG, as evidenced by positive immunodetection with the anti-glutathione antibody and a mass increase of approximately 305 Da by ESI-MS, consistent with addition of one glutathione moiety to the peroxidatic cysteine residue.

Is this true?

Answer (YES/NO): YES